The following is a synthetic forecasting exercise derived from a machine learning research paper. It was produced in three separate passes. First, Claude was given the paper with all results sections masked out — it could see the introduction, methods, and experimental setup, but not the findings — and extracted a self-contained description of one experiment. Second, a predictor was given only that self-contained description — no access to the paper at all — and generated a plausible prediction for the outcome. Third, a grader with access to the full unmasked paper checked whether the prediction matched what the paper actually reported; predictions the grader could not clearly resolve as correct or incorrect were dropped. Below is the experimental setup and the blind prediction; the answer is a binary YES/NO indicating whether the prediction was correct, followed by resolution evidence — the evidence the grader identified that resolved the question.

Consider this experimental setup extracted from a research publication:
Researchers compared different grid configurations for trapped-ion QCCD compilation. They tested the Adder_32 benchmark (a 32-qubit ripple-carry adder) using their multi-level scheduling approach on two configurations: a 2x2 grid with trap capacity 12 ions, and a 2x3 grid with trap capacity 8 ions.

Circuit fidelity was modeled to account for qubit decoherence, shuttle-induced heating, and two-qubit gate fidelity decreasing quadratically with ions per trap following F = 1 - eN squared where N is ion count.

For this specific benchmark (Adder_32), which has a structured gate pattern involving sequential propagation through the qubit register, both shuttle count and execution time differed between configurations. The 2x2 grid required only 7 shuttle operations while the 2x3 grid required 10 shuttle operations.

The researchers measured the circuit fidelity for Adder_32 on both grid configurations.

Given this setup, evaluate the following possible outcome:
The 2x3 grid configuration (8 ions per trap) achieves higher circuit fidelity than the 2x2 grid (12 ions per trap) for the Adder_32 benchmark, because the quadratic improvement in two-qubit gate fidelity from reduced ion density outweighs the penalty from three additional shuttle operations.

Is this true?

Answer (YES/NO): YES